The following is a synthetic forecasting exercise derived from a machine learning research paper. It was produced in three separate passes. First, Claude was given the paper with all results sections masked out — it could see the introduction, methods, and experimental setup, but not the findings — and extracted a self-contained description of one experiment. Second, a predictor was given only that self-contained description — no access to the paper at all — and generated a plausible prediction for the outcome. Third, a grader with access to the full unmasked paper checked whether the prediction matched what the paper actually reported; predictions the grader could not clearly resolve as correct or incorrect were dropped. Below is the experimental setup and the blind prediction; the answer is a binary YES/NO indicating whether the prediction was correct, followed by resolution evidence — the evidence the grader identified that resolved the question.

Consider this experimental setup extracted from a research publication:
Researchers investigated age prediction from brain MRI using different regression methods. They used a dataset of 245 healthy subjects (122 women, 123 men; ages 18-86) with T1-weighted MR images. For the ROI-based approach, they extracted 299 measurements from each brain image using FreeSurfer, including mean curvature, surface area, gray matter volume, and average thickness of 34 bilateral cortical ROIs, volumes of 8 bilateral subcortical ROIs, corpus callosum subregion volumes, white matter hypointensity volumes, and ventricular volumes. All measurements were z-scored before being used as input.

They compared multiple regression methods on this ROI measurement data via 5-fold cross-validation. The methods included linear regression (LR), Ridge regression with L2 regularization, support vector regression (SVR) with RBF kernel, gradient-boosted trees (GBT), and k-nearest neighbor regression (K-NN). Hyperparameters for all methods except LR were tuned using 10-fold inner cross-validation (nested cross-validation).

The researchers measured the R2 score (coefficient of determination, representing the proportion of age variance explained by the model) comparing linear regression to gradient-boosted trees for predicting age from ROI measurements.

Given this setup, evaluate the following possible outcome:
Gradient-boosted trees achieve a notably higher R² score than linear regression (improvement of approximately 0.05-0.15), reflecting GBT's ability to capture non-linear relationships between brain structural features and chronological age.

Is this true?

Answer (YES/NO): NO